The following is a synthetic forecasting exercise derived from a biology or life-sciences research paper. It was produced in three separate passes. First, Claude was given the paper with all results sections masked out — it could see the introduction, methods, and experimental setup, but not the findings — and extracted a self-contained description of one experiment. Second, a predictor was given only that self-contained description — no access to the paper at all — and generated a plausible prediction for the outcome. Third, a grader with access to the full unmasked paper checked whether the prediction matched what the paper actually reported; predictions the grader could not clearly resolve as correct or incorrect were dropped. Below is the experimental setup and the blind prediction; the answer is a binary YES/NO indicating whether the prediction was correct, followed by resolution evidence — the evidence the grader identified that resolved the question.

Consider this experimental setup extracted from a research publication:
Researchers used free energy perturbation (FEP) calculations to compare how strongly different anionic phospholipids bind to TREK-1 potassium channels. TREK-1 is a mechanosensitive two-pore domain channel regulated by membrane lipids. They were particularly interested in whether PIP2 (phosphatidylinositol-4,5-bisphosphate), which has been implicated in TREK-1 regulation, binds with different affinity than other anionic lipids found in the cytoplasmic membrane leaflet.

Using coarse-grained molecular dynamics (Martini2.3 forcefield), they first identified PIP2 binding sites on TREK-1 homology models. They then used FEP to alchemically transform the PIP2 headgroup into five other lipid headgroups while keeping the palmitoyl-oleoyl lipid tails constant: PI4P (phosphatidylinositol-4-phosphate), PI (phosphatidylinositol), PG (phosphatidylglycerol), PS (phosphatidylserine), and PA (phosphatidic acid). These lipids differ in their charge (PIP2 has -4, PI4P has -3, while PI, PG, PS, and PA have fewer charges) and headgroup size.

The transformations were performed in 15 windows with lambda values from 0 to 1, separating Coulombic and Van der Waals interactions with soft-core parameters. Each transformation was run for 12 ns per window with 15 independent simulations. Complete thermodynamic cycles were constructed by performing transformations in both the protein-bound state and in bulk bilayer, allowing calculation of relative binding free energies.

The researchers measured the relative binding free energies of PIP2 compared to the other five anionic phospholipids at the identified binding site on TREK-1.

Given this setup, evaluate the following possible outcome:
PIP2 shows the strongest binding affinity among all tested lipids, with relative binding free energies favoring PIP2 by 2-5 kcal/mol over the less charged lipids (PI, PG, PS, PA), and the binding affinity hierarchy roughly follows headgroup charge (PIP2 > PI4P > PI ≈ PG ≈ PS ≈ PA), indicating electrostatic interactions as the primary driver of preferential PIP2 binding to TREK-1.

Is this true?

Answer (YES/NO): NO